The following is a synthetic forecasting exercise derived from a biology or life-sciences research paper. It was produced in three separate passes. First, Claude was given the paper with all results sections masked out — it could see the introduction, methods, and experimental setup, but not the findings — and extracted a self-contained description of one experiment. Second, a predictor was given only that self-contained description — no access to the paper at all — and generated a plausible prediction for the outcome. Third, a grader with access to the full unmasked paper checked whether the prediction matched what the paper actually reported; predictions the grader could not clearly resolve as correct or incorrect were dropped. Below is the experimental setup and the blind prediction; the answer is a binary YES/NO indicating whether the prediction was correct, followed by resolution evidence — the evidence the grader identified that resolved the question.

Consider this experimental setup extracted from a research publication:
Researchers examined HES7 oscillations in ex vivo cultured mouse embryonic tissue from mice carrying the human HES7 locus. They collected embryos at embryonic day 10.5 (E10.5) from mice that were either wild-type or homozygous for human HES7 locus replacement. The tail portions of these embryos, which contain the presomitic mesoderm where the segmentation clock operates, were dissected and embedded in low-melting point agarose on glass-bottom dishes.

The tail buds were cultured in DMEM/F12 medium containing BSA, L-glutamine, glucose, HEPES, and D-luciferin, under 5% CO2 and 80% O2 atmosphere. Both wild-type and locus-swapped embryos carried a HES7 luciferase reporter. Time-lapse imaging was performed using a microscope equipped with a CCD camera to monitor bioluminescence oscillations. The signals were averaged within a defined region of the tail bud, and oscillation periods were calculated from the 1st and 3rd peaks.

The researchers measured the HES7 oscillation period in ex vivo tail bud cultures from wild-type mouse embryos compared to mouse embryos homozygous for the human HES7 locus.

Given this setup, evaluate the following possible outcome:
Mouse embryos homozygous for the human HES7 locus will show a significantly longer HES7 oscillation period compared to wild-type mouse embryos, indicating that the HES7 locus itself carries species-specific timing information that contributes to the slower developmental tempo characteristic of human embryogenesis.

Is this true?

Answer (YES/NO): NO